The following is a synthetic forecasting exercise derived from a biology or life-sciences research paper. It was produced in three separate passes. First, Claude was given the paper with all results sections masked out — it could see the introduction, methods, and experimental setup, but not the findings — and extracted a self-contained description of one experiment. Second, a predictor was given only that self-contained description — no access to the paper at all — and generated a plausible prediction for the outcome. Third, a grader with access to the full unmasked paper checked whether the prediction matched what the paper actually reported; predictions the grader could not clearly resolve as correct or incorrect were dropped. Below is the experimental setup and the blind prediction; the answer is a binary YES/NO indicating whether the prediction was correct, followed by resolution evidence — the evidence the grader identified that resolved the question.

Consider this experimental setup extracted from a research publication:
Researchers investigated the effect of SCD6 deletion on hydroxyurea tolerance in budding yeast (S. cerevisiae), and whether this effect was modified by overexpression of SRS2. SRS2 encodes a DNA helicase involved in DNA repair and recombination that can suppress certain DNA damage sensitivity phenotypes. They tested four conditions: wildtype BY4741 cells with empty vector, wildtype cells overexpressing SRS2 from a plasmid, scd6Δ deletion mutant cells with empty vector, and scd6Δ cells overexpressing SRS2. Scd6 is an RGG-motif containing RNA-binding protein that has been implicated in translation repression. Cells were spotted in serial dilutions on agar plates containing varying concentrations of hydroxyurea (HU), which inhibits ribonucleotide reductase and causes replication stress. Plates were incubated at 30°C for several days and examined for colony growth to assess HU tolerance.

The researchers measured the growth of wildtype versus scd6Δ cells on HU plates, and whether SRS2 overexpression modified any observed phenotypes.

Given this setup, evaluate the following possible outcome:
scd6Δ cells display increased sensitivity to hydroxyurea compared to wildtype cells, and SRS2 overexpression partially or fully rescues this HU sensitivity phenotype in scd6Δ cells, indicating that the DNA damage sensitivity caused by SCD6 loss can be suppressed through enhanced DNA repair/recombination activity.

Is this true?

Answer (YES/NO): NO